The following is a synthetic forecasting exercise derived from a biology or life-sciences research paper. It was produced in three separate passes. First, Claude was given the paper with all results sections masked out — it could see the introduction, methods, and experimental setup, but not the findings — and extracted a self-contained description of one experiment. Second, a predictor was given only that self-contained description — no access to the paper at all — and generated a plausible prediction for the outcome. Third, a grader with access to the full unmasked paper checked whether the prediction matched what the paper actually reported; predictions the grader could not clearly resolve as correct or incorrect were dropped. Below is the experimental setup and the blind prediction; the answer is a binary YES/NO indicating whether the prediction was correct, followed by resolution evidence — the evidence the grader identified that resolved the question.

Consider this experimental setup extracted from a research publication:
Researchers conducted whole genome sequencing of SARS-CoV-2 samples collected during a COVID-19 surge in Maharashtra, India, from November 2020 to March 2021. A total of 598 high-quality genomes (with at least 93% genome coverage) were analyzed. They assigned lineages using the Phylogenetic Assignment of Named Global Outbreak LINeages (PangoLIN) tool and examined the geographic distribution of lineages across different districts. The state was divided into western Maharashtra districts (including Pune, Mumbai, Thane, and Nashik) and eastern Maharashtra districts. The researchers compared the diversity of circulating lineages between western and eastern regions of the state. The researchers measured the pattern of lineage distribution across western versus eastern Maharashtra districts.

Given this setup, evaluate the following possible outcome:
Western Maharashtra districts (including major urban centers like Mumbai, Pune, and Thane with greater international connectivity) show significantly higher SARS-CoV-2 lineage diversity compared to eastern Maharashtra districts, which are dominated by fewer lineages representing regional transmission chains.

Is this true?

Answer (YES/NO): YES